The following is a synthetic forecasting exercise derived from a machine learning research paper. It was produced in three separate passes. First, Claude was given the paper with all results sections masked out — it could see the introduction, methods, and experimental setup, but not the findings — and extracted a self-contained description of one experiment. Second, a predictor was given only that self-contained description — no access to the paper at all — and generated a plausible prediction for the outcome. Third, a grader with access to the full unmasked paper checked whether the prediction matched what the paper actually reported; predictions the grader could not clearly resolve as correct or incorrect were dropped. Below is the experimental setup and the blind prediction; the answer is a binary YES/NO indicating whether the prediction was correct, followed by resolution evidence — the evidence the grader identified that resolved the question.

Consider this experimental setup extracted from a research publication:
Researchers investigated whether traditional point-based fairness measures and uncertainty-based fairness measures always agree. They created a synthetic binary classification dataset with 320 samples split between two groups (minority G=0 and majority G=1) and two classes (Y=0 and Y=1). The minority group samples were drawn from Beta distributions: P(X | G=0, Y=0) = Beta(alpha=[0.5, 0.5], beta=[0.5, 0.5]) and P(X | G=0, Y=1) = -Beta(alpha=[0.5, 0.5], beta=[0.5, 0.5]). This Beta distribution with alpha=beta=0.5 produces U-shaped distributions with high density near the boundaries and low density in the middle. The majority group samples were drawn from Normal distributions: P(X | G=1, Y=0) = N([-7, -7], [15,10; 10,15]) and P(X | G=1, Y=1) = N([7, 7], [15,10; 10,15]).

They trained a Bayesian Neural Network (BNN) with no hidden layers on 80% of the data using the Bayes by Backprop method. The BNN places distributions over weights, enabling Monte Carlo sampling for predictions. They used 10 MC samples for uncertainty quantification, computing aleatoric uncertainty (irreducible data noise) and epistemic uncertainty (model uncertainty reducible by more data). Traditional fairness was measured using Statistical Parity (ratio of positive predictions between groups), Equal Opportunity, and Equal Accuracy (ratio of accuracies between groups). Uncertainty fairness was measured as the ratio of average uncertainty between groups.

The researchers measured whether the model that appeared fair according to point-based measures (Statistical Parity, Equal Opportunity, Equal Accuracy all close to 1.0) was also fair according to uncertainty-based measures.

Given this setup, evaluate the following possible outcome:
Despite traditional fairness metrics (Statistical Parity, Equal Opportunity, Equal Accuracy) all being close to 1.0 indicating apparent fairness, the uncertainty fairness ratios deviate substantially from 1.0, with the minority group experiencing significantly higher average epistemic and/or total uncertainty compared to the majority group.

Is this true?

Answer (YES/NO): NO